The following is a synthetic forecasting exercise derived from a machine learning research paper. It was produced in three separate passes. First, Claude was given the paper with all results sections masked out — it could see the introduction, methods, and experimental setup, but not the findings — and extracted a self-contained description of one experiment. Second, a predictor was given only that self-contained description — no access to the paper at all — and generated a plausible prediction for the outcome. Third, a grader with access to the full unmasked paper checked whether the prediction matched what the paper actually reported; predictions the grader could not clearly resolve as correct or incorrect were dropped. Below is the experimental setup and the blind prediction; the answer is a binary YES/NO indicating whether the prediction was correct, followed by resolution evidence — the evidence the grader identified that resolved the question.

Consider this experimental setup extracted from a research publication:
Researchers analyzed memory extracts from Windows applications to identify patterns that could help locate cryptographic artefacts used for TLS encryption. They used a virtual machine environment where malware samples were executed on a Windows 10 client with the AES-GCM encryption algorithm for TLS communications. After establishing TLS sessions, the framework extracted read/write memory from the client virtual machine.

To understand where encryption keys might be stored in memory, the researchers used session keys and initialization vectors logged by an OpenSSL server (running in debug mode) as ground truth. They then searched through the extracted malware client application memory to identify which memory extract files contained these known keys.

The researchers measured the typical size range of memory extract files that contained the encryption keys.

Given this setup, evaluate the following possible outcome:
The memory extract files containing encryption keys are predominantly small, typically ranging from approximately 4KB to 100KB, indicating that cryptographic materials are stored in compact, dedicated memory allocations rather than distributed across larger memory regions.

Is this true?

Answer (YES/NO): NO